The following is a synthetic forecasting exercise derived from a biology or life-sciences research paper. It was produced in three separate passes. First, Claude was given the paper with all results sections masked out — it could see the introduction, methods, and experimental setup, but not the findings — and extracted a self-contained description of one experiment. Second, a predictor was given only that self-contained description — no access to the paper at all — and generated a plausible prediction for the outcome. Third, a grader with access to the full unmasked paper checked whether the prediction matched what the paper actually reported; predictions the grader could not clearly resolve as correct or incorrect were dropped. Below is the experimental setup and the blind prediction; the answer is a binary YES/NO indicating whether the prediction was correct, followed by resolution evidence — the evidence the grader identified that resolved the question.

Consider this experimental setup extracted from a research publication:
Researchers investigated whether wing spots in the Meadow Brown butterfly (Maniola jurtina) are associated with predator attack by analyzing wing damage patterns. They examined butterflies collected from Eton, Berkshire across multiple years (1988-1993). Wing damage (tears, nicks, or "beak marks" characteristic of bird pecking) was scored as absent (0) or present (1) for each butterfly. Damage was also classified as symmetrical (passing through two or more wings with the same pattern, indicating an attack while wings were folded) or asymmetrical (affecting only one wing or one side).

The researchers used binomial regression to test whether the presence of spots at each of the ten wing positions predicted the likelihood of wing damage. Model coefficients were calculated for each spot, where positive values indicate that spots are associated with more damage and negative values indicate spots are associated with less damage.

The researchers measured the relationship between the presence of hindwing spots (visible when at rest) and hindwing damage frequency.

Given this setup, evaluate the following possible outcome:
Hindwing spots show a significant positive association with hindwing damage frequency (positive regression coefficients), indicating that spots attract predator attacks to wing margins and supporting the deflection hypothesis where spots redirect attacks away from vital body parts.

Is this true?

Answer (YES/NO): NO